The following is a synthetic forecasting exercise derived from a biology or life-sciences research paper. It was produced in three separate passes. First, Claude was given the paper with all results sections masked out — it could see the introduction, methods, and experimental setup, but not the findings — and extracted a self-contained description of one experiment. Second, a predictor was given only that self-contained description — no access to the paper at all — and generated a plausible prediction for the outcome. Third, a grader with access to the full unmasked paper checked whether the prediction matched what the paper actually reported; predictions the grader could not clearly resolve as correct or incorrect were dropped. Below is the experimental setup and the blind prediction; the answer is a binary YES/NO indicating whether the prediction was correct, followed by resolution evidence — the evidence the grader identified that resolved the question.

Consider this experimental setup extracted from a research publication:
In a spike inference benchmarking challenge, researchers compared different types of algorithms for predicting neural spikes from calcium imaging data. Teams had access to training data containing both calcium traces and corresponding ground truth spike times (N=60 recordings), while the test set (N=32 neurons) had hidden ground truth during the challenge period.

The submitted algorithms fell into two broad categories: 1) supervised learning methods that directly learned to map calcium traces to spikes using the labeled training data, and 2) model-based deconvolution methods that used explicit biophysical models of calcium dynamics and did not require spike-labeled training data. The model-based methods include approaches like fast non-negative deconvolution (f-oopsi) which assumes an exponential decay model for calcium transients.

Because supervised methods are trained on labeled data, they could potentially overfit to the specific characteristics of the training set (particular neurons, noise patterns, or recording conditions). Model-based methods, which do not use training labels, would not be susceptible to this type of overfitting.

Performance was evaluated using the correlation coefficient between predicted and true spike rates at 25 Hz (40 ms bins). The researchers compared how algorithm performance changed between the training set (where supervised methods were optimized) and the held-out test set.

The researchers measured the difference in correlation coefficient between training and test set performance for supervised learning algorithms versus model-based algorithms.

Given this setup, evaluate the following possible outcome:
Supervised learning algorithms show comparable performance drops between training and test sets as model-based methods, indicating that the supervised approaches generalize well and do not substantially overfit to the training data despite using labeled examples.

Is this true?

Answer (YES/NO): NO